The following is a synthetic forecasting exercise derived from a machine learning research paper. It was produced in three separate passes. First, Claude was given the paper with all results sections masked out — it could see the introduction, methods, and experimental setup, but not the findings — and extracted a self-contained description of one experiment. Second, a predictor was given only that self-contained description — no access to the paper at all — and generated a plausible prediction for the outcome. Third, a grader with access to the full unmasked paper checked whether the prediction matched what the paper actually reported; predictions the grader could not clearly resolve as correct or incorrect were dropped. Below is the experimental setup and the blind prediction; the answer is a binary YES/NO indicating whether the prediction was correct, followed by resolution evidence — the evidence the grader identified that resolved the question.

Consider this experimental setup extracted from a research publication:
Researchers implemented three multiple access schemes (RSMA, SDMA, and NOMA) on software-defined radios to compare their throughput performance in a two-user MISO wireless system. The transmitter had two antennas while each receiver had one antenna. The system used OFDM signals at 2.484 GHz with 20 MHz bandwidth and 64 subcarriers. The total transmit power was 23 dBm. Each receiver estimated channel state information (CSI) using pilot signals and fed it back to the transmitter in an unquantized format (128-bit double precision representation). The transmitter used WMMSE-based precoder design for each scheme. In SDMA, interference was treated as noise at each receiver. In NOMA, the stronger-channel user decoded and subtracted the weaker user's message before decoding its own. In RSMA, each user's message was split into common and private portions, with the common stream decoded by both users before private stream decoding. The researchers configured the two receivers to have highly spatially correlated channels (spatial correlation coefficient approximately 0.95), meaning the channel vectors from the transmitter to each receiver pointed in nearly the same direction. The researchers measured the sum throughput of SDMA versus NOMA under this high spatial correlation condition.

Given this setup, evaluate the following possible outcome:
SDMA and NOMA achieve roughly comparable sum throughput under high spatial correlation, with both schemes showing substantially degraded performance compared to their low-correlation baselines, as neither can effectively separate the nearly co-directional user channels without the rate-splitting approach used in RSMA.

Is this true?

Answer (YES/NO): NO